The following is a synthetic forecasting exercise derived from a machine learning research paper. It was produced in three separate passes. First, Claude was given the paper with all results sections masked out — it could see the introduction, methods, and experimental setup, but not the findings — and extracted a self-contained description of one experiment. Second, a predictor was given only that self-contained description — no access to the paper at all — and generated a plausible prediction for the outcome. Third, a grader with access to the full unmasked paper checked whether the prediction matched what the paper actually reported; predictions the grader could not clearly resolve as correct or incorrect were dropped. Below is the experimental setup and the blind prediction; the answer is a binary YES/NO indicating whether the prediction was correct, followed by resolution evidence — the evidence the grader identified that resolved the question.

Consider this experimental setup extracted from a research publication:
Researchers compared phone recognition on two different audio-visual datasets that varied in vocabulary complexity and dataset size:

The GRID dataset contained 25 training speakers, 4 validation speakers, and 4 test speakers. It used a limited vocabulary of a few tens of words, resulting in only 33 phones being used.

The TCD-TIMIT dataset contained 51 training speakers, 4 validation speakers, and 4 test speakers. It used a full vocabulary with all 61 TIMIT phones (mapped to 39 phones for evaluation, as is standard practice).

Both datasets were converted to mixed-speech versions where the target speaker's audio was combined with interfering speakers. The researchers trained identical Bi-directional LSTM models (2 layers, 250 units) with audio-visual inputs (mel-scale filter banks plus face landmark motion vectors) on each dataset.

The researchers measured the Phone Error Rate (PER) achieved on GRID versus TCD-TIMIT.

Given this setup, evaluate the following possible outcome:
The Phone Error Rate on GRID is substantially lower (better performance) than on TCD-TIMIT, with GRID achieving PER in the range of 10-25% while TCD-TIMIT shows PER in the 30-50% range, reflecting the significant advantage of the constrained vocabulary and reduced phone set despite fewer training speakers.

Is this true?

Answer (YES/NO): NO